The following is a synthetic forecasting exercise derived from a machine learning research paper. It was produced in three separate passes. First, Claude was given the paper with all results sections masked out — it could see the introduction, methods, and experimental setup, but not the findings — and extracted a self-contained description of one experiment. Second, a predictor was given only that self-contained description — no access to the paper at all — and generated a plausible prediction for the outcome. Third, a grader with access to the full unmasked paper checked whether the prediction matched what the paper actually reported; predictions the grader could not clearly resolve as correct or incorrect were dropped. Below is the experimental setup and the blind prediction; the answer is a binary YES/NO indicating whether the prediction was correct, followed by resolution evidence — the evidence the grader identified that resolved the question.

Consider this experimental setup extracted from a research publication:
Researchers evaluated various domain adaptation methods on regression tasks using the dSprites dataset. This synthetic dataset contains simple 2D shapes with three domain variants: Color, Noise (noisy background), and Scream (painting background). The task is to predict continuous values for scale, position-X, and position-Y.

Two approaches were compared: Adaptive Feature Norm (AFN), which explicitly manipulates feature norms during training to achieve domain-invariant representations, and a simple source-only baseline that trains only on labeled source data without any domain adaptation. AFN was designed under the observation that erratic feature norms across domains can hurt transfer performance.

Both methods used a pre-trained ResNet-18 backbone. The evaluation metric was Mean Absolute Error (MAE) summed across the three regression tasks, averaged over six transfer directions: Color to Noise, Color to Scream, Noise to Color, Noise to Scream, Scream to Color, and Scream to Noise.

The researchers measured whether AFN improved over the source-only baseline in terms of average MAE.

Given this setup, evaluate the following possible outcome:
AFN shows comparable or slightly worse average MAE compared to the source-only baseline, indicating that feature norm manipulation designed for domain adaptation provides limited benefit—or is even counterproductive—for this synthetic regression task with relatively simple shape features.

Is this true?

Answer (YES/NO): YES